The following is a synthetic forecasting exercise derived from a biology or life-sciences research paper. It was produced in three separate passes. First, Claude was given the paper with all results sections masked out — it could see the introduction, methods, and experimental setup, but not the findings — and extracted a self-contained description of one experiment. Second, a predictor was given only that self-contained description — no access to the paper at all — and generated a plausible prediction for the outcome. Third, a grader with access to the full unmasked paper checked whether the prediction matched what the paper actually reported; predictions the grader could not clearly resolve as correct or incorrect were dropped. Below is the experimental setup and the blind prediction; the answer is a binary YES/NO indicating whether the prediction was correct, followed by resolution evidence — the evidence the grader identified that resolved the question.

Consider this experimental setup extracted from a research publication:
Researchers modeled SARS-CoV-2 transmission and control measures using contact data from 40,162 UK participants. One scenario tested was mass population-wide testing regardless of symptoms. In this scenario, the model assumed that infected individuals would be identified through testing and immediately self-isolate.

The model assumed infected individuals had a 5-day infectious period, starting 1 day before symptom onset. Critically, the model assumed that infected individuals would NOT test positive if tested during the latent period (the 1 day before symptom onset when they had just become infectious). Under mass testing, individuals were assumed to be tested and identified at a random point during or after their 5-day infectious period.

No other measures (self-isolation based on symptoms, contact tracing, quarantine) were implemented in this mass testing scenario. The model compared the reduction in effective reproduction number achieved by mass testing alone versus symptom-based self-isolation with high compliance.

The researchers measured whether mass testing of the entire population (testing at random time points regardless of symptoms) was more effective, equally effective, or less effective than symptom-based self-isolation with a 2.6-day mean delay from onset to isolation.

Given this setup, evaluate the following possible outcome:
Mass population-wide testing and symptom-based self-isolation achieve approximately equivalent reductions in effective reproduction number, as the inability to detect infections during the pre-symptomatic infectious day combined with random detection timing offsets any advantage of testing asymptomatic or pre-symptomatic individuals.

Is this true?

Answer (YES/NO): NO